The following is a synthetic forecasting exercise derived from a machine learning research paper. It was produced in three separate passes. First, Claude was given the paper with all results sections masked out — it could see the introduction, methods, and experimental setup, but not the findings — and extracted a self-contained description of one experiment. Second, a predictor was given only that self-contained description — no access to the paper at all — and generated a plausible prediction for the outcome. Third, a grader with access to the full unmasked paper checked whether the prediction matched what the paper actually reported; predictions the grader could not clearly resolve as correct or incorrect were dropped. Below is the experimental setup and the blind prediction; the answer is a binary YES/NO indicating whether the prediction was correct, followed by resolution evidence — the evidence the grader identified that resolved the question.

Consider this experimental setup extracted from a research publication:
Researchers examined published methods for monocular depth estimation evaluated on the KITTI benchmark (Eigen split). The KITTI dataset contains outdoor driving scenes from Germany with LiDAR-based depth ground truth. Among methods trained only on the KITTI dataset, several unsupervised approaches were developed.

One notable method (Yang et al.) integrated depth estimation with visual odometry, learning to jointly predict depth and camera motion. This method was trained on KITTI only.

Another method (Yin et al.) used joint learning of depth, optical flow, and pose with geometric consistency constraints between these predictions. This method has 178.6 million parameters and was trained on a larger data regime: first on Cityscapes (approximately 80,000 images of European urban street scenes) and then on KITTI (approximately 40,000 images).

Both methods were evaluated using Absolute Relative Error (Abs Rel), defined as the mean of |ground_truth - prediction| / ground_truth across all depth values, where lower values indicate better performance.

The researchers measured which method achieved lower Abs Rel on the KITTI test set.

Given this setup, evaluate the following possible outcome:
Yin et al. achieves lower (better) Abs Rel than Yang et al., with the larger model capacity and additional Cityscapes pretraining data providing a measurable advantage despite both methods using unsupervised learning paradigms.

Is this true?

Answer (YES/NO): NO